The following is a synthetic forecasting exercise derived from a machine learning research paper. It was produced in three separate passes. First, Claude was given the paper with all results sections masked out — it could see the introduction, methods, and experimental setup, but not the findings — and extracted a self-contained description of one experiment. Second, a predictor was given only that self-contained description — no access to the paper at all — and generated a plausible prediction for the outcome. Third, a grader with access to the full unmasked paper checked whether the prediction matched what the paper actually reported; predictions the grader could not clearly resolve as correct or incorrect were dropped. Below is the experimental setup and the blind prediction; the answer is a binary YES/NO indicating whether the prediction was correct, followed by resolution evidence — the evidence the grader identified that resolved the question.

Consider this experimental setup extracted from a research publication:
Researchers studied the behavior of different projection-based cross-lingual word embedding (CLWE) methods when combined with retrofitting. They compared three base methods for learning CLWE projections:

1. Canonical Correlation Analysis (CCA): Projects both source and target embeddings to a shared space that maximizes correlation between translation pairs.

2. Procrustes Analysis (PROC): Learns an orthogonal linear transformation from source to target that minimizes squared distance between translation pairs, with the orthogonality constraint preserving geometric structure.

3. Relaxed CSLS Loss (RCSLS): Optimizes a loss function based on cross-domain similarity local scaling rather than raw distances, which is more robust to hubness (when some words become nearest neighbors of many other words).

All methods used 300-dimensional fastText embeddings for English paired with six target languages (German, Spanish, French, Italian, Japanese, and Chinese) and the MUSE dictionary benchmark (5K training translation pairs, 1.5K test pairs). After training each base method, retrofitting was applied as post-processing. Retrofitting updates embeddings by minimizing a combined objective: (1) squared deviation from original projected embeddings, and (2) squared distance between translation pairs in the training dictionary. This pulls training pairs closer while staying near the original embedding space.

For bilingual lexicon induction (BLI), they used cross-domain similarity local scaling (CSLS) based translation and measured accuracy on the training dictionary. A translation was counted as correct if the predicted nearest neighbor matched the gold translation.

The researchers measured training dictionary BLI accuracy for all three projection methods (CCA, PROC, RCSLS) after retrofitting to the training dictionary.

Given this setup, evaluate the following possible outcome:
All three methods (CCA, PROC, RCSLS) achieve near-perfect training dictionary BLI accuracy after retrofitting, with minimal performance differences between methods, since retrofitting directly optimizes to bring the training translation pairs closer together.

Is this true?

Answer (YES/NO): YES